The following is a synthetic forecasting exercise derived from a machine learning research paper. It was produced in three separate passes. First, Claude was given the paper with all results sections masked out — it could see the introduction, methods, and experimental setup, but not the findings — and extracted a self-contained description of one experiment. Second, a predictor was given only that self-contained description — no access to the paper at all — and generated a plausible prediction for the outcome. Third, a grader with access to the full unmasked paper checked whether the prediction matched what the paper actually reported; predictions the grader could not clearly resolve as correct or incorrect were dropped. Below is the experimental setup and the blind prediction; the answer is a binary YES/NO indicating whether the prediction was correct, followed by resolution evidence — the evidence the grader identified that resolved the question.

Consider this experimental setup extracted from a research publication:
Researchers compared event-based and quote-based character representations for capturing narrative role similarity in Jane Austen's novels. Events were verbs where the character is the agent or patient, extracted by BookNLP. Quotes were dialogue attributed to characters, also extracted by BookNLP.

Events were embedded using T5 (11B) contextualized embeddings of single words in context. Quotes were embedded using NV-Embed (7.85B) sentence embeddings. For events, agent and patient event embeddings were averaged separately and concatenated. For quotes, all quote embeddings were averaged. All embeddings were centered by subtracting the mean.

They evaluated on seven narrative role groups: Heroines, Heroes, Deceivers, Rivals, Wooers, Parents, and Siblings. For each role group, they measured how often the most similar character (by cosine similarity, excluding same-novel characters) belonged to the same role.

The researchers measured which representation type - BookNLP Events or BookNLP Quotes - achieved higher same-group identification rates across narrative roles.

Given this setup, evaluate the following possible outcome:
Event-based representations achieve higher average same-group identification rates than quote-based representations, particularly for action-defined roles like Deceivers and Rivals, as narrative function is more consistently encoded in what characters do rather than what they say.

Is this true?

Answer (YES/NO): NO